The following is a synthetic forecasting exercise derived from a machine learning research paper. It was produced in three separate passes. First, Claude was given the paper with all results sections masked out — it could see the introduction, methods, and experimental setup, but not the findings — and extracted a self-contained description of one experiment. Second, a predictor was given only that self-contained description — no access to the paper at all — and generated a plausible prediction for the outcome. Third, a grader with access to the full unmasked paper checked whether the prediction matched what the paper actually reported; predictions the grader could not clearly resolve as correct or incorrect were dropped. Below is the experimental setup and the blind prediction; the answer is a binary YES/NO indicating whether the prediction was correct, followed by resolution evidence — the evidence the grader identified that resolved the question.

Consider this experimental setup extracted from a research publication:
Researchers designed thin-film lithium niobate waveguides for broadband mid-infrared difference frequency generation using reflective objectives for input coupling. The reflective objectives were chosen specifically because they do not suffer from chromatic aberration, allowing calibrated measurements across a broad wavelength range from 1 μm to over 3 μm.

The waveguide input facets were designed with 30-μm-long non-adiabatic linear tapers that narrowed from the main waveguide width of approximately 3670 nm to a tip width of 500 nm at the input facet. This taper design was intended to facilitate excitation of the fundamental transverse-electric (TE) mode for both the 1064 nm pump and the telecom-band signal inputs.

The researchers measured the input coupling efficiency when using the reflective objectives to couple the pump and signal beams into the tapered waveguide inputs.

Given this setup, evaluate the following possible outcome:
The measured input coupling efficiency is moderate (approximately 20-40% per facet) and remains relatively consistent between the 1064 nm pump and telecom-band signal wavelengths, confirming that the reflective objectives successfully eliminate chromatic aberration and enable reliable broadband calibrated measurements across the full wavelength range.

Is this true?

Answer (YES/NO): NO